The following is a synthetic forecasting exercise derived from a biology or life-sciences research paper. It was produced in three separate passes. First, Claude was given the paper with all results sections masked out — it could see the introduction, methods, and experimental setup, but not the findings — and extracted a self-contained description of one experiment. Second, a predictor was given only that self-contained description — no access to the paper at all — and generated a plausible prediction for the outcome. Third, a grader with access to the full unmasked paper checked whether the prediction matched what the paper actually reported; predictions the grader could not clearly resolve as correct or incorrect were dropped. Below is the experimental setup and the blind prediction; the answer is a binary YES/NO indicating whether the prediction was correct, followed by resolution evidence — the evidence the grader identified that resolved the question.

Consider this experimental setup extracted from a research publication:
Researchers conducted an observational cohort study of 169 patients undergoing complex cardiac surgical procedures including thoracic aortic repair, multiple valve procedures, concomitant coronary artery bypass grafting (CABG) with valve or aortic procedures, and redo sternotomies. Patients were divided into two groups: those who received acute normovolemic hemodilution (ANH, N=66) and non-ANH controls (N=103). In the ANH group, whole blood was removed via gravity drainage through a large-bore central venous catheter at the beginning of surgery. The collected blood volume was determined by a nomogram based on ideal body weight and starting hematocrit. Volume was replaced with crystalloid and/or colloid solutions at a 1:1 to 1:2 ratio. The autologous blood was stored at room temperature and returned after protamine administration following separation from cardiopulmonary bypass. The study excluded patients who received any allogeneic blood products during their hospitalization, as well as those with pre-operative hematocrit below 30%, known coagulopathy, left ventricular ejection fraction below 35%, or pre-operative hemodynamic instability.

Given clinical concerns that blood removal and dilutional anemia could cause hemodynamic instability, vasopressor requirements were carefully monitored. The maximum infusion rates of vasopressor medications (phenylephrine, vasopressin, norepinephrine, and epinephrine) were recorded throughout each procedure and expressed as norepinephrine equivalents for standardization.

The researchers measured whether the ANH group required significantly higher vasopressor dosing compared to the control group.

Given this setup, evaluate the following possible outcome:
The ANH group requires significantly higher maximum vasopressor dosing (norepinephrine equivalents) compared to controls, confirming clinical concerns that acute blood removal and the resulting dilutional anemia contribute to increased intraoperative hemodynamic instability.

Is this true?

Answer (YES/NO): YES